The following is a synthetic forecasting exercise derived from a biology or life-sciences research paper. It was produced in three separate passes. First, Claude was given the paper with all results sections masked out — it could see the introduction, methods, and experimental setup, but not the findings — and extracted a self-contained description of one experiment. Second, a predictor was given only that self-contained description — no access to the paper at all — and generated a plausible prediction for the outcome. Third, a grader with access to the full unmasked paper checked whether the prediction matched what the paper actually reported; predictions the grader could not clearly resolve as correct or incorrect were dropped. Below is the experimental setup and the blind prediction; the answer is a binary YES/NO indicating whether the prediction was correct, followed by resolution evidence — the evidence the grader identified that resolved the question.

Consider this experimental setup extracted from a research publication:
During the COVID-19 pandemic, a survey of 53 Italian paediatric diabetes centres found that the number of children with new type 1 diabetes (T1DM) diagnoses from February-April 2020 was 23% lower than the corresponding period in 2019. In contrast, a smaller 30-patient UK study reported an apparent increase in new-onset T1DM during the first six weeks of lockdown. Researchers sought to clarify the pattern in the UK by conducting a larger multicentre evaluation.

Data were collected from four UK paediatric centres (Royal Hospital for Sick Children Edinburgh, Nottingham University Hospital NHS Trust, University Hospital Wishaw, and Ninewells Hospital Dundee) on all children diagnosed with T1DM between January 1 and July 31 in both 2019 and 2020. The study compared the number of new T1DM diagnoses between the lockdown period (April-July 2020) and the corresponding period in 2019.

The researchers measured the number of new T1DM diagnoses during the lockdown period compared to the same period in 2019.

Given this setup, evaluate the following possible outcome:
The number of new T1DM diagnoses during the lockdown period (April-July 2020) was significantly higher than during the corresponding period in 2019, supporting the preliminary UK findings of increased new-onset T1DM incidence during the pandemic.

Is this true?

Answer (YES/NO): NO